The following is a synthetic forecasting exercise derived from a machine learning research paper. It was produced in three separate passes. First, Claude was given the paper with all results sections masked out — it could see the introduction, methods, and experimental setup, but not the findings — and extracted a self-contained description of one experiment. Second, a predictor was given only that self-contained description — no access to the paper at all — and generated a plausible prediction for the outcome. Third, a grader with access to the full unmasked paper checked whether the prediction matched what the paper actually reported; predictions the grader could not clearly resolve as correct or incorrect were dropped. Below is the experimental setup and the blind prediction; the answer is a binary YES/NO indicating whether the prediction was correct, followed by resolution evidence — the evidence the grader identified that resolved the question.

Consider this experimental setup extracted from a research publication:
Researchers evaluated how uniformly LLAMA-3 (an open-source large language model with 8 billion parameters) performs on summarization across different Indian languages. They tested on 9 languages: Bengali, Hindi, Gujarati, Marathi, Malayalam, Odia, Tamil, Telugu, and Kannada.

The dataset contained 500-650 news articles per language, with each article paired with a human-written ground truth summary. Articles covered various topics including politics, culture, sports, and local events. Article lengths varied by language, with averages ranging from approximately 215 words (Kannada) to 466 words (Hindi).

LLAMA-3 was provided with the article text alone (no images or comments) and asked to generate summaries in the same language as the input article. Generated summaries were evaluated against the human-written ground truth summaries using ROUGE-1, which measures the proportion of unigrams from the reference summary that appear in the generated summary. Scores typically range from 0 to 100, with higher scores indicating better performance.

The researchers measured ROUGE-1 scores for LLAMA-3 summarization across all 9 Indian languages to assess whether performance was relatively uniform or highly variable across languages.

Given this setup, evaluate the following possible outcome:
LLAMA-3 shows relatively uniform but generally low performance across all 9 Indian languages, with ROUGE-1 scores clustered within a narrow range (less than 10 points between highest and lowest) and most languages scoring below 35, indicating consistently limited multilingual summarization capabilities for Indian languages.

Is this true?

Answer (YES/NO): NO